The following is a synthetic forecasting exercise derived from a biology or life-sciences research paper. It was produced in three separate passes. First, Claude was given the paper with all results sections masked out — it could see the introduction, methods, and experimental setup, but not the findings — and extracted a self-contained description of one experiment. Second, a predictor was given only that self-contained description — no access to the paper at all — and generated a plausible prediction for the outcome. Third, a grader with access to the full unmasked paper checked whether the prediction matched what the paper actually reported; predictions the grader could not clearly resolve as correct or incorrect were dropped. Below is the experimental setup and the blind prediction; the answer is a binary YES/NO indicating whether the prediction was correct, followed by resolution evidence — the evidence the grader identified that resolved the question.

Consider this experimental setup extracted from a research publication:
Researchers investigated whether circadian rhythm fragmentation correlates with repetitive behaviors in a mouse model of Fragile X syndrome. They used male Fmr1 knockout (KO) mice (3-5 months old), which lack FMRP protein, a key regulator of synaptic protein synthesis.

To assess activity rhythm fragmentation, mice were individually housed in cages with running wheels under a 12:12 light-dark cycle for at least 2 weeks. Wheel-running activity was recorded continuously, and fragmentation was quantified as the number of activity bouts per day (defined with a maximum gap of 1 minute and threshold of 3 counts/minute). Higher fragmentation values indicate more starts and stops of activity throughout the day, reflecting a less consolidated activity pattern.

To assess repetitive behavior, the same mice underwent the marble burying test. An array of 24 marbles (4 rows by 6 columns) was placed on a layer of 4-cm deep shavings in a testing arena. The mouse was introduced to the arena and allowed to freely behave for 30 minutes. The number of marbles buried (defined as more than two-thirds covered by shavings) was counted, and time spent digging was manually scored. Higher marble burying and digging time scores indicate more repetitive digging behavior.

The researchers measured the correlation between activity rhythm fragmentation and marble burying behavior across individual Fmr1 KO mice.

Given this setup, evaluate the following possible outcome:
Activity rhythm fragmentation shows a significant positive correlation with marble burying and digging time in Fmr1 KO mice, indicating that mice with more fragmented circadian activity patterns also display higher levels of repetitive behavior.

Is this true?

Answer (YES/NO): NO